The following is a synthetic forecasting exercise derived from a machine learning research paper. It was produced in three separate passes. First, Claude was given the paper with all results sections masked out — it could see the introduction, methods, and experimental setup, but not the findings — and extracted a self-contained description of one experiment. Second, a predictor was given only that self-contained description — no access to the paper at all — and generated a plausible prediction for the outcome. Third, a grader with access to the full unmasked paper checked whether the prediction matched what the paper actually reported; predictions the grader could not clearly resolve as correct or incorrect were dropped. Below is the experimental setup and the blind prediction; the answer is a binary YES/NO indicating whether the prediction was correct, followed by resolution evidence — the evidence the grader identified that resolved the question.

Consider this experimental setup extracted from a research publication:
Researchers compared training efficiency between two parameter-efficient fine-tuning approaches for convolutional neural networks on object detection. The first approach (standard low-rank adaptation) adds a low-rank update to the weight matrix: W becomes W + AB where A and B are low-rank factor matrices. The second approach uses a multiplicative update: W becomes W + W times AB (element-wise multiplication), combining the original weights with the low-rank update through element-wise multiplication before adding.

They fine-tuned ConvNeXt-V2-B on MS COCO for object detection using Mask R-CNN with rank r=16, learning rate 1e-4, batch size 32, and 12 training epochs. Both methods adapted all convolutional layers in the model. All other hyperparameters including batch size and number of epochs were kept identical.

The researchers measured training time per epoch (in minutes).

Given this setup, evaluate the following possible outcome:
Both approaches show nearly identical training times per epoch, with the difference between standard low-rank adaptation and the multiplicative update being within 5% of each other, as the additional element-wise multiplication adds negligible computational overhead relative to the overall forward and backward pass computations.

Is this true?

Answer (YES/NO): NO